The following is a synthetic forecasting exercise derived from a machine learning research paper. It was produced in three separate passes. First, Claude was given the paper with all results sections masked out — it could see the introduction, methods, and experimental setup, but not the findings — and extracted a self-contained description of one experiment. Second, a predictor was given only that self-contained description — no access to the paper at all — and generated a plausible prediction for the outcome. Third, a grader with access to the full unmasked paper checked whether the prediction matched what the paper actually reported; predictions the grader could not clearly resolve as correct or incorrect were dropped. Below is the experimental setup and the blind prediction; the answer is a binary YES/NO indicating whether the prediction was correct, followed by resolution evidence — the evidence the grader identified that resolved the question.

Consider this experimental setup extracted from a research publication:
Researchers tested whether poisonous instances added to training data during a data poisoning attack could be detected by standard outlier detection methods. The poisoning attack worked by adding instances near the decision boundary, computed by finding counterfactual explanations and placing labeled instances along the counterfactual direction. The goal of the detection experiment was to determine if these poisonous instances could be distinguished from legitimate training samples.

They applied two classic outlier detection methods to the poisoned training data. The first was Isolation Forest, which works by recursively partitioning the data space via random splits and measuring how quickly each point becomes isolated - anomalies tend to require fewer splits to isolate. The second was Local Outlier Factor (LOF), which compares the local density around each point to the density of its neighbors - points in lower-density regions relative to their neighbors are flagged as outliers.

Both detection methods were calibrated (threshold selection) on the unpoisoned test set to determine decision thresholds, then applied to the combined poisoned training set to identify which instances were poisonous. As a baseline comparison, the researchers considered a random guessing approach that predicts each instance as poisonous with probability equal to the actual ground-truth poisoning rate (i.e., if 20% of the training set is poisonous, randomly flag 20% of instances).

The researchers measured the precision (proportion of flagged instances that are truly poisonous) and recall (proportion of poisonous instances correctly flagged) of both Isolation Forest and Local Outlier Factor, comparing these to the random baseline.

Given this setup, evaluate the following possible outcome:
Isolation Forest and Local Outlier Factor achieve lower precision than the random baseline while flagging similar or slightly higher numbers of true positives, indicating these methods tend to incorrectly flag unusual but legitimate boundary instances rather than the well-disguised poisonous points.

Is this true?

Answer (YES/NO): NO